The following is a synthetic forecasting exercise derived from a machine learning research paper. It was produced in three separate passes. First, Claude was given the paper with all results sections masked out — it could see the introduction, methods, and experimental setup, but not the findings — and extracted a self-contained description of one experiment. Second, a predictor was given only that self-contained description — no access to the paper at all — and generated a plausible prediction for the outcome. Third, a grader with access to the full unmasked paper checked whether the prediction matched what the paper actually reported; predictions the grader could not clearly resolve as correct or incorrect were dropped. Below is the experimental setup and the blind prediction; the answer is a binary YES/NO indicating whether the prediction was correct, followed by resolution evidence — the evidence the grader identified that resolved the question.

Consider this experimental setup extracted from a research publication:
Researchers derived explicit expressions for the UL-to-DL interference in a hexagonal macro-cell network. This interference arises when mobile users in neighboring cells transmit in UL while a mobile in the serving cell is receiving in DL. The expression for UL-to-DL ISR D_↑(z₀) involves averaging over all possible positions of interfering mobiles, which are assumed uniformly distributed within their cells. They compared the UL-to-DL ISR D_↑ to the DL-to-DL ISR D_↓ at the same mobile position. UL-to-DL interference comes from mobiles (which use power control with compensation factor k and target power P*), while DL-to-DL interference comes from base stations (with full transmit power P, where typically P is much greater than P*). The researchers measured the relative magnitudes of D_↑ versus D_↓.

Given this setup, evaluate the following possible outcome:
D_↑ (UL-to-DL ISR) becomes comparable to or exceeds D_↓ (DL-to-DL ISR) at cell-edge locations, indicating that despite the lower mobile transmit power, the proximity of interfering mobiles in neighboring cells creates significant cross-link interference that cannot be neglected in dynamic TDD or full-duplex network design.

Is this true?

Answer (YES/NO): NO